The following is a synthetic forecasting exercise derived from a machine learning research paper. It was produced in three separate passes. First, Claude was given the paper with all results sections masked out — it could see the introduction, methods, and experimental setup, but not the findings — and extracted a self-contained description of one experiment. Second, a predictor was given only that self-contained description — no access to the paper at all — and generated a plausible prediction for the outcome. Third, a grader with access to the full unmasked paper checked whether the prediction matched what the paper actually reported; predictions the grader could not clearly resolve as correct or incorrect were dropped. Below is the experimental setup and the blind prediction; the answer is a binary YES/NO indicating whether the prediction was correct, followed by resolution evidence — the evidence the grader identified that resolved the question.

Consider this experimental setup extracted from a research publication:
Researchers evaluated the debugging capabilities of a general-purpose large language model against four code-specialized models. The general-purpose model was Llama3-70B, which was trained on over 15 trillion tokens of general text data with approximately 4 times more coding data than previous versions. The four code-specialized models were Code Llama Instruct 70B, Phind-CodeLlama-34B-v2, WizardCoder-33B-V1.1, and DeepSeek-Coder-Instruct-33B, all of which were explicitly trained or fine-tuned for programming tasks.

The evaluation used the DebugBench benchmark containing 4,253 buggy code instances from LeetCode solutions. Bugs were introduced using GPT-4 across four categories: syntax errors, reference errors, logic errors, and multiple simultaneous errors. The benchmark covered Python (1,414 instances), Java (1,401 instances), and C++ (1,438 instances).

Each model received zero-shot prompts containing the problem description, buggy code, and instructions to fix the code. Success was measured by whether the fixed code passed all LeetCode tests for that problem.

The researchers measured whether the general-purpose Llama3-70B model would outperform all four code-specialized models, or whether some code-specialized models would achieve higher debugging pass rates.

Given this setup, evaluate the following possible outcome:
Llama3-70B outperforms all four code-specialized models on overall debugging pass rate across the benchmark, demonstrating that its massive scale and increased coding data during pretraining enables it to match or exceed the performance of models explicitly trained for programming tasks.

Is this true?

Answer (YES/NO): NO